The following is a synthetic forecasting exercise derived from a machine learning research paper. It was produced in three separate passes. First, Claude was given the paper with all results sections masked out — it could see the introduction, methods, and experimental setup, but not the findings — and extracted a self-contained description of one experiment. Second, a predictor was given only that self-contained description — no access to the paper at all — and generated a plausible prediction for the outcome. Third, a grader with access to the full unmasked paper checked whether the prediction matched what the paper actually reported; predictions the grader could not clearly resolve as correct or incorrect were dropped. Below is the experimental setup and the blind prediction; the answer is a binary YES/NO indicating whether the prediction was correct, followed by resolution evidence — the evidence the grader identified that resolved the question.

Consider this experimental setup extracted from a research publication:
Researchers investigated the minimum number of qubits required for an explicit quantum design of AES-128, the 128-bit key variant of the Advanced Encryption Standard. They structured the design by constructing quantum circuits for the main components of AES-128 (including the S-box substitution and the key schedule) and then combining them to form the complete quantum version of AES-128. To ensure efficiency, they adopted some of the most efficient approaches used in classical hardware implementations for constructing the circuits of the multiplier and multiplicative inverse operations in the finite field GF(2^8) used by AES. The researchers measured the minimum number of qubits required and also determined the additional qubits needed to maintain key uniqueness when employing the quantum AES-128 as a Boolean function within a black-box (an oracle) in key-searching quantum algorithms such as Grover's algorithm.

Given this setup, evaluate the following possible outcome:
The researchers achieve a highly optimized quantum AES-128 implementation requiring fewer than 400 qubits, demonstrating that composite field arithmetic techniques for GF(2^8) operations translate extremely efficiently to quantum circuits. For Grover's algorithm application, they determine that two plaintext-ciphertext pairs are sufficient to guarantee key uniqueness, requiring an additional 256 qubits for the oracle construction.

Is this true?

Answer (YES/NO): NO